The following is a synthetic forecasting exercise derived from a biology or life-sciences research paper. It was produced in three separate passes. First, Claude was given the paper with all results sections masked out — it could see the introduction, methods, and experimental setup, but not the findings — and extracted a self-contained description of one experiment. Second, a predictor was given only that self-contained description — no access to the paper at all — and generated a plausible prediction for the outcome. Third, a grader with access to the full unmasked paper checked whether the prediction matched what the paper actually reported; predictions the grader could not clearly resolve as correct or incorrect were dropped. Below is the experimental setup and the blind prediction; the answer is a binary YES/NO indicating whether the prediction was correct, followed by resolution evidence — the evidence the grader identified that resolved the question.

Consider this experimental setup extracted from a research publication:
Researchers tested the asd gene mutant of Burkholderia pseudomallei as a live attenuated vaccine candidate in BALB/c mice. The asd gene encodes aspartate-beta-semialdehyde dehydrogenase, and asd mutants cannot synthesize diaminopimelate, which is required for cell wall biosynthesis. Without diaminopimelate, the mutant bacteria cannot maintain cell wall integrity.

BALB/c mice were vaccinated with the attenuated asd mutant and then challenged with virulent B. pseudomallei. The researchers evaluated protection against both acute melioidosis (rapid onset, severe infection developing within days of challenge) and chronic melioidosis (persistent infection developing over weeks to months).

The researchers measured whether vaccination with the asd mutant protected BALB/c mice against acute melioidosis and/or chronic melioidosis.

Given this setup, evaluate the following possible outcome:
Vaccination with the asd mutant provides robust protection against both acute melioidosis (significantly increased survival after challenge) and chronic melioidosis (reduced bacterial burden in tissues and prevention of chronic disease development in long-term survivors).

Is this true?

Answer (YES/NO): NO